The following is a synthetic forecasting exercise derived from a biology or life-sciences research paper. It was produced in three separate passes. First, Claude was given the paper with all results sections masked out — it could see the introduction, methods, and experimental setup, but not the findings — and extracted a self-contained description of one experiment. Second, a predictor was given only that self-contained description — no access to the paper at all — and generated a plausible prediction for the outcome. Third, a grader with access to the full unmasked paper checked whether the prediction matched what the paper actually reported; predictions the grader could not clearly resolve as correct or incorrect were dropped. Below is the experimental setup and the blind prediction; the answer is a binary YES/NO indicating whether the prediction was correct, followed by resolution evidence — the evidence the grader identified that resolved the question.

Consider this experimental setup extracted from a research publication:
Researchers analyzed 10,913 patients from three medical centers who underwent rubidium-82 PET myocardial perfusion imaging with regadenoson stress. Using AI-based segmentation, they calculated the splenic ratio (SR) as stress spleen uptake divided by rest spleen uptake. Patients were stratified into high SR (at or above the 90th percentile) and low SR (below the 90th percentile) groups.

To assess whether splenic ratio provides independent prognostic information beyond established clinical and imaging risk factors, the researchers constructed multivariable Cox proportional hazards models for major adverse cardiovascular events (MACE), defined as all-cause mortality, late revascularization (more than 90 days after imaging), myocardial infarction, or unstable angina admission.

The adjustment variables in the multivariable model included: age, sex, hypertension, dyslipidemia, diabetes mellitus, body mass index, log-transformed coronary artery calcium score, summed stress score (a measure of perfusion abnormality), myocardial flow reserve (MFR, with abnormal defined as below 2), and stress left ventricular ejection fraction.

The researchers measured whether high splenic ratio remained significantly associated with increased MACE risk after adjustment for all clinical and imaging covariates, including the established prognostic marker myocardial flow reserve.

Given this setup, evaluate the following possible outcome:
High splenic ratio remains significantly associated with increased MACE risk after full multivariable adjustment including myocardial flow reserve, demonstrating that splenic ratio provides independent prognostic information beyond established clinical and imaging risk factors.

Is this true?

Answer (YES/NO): YES